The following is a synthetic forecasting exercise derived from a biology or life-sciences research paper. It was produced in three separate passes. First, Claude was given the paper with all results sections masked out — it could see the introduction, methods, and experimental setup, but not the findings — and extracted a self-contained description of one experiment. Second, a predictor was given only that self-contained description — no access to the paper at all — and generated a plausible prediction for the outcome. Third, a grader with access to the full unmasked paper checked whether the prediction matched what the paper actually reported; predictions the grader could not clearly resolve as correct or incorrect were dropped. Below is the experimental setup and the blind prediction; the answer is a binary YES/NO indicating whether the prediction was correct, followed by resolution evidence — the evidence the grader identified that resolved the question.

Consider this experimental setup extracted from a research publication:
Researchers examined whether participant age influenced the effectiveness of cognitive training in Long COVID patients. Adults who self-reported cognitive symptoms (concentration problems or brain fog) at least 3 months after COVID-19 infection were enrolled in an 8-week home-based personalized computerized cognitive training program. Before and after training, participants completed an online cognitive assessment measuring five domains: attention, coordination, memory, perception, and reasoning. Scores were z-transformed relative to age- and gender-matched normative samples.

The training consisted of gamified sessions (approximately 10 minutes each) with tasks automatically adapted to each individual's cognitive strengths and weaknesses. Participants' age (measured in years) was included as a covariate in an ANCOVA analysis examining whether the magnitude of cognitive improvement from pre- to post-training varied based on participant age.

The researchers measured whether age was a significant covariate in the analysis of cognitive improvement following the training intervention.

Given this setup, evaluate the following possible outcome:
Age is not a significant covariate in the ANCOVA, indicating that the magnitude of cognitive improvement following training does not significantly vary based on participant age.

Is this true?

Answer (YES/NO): YES